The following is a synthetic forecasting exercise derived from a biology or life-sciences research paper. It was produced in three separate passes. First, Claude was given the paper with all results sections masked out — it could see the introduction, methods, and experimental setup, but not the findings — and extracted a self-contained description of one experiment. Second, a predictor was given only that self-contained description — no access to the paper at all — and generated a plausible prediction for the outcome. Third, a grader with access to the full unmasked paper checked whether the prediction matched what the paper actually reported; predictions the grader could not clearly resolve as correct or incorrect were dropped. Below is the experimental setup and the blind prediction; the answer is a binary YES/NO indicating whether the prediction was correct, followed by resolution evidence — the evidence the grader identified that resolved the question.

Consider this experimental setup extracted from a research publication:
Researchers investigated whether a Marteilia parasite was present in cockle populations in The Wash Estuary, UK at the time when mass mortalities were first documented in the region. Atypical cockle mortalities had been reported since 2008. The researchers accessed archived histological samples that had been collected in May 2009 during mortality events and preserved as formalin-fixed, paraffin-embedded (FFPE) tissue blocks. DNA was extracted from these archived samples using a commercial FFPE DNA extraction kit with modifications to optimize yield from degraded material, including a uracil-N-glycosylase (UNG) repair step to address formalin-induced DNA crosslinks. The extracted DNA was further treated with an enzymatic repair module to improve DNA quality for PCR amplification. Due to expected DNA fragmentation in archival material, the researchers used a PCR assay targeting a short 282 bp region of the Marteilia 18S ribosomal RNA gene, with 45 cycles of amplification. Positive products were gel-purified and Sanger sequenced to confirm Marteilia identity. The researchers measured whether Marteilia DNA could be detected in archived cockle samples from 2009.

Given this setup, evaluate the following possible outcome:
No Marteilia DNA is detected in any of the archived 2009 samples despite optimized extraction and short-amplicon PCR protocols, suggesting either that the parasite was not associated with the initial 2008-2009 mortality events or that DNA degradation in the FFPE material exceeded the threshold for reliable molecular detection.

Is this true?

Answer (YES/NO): NO